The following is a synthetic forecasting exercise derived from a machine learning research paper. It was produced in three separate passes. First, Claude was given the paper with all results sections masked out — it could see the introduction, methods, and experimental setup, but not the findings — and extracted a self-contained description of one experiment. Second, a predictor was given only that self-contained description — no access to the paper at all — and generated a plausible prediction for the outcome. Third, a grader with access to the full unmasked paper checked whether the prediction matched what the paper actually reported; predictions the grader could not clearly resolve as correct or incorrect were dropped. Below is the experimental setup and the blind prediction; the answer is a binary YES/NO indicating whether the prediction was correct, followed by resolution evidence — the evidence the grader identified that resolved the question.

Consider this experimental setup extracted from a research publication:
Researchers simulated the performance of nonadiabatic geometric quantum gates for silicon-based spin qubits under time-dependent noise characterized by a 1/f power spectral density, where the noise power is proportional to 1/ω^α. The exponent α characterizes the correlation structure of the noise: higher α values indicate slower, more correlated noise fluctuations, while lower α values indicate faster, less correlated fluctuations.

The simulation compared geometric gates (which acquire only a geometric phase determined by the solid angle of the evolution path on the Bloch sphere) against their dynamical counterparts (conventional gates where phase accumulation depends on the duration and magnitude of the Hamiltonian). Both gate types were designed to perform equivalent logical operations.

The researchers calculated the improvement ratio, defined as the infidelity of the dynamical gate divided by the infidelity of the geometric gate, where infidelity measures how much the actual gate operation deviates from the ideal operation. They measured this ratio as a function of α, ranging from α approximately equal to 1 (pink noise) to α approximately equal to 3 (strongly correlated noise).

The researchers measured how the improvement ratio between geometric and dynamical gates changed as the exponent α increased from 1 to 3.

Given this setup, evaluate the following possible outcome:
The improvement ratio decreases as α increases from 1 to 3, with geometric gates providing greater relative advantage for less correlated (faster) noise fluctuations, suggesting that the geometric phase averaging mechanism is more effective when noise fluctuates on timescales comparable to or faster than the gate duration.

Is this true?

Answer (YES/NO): NO